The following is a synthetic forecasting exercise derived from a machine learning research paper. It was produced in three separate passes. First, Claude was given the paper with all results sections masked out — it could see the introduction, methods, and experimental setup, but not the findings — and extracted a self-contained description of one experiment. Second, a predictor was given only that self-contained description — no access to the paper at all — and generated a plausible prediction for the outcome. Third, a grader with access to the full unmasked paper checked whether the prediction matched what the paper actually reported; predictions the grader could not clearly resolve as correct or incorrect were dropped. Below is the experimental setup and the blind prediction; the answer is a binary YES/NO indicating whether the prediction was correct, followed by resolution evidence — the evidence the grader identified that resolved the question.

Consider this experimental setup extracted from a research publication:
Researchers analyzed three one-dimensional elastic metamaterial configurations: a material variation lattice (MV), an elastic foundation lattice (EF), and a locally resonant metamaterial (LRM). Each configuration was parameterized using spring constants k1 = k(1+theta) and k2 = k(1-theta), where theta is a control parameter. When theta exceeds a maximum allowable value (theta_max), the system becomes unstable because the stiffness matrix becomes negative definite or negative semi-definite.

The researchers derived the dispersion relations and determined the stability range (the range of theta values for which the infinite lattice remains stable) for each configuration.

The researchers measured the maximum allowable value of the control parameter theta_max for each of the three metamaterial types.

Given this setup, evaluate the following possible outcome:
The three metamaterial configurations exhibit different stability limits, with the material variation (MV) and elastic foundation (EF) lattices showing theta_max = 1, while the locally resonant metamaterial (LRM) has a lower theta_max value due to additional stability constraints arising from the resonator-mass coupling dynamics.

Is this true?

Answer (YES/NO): NO